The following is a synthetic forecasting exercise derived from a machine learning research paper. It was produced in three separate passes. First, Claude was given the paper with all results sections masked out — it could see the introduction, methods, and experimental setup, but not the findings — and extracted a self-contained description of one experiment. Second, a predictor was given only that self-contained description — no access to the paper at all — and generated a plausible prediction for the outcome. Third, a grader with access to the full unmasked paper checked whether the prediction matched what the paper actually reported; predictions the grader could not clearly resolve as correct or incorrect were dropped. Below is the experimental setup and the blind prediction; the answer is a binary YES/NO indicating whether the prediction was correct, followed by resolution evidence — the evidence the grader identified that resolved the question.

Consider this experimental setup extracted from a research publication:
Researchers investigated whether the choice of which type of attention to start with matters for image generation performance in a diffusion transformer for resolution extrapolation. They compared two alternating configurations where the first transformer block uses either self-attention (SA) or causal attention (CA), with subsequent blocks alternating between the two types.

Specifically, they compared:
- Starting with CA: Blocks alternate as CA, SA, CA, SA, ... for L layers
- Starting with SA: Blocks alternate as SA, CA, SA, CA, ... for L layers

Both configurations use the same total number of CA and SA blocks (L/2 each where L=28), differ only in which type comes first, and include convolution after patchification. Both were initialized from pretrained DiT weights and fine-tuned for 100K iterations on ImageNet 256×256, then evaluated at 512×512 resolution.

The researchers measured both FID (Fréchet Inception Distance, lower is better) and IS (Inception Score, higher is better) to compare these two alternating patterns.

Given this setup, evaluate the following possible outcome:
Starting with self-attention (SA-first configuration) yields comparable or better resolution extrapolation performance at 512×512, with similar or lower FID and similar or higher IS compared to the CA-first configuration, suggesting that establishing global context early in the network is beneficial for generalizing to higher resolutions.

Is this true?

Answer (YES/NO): NO